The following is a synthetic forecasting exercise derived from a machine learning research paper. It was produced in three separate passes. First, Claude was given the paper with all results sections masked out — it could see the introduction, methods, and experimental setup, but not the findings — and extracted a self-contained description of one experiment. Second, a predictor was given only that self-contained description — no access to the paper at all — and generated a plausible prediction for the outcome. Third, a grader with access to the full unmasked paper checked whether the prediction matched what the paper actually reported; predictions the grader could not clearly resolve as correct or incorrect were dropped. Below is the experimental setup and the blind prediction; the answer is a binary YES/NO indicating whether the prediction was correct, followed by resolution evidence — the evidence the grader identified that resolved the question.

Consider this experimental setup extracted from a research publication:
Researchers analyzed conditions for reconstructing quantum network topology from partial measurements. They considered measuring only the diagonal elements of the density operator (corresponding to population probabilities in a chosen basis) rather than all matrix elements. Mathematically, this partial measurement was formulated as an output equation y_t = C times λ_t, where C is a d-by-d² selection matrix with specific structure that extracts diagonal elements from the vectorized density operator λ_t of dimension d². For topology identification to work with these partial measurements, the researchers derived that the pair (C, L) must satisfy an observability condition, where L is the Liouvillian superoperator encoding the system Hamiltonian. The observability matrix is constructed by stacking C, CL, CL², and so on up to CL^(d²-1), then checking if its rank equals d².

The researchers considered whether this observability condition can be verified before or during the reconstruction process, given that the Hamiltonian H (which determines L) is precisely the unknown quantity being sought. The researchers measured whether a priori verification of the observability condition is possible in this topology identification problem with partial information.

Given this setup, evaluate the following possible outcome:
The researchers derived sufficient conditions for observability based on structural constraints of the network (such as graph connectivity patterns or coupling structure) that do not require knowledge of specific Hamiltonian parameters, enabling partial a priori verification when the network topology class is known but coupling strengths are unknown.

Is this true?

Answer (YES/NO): NO